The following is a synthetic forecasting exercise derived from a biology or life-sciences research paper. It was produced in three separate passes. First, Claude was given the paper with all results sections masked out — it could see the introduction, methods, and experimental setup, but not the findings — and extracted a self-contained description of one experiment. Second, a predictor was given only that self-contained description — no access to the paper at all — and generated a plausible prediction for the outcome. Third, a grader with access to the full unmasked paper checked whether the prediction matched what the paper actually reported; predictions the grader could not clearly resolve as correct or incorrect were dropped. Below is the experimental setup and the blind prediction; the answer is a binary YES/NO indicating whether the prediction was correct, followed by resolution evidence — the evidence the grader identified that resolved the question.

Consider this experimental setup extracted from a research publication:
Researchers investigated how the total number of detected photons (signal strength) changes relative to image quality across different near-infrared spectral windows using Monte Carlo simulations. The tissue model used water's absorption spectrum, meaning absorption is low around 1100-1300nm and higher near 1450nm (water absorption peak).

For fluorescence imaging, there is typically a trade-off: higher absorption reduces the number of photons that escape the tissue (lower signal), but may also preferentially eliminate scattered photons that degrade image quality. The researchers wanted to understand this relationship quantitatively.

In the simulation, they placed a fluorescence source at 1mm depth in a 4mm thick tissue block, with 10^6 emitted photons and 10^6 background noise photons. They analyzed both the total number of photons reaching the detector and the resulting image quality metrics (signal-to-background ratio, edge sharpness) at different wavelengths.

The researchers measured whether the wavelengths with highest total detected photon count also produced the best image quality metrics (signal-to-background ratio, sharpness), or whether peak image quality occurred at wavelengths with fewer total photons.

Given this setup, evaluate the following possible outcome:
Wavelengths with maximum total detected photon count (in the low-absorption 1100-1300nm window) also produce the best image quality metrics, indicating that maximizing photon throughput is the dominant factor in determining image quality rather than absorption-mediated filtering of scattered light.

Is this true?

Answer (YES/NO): NO